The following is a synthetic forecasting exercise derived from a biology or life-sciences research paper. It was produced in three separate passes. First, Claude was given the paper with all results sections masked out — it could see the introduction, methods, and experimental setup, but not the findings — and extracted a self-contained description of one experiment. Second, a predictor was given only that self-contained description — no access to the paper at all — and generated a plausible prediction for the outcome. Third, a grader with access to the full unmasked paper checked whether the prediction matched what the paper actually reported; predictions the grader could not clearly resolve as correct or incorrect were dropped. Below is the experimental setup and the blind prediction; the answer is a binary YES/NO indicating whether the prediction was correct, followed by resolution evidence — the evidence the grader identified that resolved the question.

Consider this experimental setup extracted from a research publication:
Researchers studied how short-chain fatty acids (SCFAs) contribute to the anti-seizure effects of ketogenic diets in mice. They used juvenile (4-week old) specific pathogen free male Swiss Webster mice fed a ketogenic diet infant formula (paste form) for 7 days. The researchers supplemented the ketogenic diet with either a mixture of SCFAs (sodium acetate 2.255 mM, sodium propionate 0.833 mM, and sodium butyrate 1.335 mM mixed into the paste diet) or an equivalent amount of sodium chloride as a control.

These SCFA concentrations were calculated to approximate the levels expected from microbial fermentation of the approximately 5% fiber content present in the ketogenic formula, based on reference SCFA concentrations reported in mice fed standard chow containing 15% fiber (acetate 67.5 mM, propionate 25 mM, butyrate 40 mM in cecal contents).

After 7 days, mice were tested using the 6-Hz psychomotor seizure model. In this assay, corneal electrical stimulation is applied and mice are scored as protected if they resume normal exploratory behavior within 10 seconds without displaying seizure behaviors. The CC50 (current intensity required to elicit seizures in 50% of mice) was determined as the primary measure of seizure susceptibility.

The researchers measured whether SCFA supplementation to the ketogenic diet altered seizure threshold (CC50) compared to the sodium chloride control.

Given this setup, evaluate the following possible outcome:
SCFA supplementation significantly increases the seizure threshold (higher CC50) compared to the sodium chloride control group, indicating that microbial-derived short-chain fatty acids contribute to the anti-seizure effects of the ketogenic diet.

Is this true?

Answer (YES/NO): NO